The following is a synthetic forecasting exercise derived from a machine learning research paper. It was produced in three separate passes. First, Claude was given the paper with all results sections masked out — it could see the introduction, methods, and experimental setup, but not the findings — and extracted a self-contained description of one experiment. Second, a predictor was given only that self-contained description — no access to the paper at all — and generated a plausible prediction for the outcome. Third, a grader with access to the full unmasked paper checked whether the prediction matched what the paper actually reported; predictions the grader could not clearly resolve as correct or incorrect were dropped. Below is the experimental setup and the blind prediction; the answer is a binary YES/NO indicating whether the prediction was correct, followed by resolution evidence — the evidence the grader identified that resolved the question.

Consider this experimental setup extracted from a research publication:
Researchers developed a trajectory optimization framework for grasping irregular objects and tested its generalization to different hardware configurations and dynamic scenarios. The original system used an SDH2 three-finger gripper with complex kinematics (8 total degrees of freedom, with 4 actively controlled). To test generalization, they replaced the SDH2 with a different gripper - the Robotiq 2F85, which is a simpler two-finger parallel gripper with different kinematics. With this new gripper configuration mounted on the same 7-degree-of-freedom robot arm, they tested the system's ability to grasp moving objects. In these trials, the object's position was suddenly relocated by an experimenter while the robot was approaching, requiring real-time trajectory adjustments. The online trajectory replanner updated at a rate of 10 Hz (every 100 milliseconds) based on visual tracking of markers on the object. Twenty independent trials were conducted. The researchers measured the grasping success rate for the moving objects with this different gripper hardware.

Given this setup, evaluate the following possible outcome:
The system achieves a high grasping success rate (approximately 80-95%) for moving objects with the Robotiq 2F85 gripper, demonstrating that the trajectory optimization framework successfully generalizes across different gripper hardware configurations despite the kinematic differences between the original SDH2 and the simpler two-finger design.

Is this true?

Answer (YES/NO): YES